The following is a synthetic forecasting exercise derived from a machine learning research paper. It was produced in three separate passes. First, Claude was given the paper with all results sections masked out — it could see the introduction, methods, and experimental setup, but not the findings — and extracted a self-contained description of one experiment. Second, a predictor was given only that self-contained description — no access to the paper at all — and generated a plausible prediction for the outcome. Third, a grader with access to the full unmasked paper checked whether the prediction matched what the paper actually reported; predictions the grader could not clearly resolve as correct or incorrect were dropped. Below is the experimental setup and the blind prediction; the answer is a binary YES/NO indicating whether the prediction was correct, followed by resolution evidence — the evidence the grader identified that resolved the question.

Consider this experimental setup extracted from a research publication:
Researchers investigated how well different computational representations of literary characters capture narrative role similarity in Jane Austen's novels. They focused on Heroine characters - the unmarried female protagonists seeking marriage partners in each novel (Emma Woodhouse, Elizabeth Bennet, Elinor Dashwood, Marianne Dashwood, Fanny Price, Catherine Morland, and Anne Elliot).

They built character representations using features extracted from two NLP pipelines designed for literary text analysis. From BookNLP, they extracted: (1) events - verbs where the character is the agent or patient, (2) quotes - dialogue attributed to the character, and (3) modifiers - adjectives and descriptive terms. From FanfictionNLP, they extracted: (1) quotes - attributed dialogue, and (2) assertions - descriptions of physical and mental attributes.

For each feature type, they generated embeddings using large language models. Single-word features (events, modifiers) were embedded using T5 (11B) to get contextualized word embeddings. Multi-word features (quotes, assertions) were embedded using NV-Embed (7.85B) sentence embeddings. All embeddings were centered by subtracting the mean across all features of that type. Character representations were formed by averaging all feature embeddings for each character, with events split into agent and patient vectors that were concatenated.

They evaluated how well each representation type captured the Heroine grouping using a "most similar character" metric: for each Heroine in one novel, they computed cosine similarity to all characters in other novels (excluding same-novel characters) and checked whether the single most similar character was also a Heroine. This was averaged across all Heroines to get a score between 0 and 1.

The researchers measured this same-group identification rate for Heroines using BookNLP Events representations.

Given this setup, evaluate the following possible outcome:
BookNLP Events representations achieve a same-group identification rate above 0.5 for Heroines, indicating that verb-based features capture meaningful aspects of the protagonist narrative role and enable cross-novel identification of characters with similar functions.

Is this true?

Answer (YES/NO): YES